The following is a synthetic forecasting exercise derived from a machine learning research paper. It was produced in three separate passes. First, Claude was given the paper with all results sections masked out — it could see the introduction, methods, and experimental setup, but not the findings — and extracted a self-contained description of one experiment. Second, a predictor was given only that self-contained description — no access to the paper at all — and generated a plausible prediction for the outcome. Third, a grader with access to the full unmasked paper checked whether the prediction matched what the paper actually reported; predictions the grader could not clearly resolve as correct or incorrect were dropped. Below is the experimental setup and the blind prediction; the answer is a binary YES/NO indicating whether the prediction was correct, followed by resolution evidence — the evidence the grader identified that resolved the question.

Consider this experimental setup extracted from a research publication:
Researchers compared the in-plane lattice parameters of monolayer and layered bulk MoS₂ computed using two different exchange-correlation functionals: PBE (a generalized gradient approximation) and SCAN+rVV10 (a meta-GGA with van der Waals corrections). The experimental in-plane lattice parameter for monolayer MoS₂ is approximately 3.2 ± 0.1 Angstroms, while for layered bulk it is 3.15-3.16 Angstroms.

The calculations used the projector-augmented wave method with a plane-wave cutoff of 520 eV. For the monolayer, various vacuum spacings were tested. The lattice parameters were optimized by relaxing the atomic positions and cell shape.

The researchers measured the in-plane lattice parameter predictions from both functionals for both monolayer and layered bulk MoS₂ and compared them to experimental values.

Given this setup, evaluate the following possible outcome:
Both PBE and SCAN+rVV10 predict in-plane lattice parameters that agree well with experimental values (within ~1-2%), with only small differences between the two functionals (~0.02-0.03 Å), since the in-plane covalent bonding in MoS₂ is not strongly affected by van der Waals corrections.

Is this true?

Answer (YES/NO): YES